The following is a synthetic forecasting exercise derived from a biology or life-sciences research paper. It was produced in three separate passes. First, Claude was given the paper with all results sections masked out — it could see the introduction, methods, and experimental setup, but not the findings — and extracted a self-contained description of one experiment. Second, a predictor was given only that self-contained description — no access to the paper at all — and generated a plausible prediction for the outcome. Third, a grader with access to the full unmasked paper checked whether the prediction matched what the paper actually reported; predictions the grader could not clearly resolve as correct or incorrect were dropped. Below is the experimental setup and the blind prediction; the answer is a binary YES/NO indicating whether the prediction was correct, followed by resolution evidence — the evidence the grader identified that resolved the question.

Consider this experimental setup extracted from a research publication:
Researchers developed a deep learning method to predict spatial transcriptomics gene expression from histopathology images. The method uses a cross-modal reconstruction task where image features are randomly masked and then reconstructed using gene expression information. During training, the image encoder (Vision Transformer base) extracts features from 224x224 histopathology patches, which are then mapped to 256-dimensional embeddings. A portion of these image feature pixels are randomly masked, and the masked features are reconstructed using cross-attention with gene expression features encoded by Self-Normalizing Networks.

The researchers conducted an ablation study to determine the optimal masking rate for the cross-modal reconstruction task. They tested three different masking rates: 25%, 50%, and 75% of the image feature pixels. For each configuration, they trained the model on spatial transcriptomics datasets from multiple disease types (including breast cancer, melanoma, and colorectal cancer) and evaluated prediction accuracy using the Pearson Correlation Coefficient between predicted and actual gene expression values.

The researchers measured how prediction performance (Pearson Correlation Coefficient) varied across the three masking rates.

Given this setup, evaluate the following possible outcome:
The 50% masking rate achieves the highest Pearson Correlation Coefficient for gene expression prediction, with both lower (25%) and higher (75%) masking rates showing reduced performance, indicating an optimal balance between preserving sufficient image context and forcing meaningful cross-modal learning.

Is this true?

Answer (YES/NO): YES